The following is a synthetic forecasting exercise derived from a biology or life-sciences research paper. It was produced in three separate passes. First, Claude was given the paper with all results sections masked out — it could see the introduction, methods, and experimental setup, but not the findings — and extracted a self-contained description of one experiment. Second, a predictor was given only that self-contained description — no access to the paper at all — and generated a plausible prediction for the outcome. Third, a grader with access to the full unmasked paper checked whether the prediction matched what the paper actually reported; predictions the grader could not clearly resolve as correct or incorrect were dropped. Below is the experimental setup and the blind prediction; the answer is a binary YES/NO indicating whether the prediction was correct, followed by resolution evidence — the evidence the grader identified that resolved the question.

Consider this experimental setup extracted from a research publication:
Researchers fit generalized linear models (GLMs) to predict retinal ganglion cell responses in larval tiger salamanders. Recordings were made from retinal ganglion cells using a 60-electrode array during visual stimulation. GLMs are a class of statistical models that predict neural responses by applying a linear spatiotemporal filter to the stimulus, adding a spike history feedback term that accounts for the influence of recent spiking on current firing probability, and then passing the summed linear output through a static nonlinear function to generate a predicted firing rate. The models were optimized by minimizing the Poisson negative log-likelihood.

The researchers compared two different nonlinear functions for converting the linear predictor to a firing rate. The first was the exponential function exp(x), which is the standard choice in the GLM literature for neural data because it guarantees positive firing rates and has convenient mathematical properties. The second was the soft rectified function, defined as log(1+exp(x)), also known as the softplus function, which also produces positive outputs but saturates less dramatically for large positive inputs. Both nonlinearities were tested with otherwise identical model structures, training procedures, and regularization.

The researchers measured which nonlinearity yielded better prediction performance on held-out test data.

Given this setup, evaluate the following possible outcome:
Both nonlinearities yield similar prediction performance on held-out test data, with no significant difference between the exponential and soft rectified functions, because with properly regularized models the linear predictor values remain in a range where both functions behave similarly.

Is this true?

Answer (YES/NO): NO